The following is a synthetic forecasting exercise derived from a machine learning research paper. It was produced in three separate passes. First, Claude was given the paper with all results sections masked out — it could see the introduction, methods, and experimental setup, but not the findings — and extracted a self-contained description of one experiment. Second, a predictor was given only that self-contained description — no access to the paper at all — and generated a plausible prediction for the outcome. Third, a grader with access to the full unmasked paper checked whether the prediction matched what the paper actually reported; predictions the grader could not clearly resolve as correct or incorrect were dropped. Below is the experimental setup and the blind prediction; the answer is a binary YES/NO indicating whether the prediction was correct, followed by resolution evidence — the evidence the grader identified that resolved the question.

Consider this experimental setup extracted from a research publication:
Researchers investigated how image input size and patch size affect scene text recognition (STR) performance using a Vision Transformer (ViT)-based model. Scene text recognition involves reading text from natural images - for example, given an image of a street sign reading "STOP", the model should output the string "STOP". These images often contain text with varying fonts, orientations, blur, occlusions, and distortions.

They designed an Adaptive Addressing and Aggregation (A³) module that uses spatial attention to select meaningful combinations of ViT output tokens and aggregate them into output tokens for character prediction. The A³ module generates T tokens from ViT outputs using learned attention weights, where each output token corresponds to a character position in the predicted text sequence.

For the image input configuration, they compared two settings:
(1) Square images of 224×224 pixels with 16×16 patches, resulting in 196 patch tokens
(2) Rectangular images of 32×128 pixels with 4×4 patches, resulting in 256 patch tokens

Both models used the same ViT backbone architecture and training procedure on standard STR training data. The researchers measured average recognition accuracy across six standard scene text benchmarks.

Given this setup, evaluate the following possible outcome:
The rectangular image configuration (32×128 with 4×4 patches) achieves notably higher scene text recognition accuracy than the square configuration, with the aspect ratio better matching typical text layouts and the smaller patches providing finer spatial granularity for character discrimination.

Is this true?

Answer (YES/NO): YES